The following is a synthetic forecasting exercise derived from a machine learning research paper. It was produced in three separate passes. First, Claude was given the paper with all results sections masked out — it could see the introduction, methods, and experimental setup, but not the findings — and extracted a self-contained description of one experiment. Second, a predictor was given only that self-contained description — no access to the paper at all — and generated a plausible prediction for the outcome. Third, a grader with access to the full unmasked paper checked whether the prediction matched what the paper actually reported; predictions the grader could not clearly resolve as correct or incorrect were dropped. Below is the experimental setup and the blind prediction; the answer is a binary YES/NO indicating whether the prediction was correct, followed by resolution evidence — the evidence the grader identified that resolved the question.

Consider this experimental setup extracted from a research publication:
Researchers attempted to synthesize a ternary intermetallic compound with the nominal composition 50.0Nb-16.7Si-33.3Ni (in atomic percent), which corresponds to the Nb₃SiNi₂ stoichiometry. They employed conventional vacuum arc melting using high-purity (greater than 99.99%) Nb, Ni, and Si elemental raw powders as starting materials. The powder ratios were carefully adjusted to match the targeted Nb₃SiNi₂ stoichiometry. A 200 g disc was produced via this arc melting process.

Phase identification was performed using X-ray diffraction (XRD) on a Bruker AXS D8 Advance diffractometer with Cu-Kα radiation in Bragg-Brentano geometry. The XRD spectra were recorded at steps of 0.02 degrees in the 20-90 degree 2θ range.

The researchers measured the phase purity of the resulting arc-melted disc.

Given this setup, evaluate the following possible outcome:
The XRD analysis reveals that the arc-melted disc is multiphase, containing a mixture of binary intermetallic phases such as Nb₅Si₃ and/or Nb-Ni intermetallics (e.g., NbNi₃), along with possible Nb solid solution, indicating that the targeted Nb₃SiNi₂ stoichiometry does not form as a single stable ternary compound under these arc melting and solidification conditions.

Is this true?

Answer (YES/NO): NO